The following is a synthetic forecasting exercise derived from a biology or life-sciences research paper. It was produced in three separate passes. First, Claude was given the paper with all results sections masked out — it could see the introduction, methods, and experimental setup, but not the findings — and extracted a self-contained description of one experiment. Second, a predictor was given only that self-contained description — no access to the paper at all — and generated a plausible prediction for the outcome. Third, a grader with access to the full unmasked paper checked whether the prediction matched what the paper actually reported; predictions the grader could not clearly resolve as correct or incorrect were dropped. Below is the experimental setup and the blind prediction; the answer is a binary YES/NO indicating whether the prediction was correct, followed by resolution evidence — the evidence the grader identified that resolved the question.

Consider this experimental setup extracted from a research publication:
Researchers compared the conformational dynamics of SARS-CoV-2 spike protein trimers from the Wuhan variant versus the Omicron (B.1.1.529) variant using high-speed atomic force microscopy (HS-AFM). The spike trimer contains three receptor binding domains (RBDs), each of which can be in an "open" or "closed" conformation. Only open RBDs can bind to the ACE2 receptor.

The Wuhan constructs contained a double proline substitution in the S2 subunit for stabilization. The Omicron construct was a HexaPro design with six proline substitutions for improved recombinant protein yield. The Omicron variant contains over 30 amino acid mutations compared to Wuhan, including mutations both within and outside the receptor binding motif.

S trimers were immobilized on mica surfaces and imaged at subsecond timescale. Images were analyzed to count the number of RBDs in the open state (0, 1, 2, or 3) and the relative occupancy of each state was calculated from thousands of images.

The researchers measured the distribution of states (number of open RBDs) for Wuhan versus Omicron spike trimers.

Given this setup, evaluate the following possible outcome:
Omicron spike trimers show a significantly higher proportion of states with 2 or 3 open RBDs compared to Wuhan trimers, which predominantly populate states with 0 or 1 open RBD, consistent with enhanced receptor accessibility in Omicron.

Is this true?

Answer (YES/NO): NO